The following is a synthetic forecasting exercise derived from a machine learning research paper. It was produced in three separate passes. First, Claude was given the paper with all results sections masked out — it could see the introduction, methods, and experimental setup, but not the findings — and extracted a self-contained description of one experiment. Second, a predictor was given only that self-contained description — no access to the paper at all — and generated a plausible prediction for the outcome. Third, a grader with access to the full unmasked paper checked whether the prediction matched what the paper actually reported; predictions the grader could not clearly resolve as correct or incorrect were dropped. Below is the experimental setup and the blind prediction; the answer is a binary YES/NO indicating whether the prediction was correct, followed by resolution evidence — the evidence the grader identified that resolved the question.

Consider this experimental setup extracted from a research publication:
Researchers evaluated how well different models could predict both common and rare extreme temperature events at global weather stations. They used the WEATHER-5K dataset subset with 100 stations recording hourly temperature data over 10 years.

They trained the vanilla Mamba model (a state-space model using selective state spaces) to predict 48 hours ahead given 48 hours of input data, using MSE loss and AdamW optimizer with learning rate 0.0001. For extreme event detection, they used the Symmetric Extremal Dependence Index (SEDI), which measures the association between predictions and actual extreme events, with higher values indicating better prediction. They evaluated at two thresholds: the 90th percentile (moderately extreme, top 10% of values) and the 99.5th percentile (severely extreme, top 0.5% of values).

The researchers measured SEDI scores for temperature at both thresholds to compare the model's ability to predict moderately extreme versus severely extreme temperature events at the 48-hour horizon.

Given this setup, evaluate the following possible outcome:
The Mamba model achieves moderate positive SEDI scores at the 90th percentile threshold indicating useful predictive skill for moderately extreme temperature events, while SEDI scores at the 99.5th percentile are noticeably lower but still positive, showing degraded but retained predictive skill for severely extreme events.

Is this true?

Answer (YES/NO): YES